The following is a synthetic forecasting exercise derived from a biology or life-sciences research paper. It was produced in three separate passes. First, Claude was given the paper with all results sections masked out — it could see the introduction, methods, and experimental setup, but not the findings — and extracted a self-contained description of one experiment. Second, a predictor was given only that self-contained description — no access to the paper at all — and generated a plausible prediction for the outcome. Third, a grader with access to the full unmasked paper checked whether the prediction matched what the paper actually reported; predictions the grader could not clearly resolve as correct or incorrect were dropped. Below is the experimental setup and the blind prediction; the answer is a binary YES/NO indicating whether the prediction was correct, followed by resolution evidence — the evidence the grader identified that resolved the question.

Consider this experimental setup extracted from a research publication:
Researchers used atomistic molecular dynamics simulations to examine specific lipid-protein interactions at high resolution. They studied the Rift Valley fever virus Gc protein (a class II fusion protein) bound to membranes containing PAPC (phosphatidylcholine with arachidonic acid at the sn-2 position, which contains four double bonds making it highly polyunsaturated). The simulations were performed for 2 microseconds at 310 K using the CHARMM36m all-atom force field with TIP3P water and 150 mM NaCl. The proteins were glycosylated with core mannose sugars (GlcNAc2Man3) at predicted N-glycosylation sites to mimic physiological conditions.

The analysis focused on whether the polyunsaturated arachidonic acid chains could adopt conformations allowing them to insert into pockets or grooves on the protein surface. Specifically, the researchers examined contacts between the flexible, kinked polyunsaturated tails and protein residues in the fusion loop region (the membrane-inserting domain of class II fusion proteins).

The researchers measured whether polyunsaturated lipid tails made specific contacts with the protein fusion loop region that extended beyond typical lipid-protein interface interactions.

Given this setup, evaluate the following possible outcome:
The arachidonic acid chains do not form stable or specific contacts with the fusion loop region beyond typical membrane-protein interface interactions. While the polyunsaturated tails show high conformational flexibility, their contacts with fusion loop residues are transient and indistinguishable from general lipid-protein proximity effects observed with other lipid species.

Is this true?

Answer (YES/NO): NO